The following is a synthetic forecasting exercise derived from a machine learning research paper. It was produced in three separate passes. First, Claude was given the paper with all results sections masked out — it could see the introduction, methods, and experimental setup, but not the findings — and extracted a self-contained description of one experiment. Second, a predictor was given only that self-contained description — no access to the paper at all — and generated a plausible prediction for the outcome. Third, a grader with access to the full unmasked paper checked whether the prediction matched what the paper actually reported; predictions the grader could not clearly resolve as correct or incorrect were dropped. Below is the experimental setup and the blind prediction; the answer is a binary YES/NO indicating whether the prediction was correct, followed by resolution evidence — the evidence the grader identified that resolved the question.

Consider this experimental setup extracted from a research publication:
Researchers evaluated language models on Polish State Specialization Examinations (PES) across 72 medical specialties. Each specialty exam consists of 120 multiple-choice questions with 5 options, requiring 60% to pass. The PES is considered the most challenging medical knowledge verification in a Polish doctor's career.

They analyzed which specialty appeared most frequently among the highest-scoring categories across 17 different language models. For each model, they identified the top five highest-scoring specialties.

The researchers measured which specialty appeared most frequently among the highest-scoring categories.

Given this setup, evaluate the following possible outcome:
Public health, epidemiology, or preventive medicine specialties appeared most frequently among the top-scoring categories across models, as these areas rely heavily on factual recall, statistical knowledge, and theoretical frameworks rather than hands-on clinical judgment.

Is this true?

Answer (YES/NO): NO